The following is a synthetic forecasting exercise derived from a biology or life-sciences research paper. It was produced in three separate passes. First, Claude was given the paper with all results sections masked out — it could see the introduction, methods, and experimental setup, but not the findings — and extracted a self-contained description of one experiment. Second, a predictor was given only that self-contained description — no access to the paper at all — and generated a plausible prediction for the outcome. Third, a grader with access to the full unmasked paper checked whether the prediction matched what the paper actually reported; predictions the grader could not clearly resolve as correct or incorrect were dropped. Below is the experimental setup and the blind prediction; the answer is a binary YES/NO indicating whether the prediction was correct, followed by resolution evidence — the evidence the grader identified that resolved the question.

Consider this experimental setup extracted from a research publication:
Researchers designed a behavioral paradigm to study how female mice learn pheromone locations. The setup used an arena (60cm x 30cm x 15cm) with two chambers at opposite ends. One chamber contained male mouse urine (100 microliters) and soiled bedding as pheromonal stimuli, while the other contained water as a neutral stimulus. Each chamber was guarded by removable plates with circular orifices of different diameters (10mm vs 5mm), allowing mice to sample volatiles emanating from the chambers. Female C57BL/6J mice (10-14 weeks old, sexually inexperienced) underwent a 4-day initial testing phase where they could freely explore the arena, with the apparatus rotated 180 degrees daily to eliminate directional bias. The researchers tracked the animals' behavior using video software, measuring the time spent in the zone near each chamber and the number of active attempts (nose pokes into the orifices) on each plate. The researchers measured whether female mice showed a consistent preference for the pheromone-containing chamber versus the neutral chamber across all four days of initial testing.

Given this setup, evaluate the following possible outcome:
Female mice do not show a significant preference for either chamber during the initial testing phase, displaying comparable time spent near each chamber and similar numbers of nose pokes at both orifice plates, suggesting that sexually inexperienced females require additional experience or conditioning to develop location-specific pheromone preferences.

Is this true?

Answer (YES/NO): NO